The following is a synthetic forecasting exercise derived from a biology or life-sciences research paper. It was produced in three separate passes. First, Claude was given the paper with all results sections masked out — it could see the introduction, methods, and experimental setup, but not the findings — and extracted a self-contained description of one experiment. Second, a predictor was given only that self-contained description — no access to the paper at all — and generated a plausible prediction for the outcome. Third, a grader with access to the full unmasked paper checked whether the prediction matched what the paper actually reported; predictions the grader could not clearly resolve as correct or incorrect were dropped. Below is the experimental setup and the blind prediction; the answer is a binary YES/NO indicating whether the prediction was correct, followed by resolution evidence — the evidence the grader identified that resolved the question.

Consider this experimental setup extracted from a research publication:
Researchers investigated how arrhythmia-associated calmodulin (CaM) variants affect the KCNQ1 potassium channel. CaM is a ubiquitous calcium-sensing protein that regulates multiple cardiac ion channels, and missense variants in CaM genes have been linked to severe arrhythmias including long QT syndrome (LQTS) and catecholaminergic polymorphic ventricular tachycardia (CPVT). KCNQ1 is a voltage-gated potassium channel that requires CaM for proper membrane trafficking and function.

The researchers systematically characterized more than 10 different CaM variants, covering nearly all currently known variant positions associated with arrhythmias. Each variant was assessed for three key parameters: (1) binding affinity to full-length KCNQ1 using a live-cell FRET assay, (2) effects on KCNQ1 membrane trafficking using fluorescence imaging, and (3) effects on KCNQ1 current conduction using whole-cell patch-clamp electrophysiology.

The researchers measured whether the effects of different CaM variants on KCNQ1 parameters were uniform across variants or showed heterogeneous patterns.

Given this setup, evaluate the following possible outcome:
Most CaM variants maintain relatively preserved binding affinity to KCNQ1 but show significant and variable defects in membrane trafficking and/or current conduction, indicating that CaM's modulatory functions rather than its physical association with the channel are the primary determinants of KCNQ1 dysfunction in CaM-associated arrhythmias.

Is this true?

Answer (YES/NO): NO